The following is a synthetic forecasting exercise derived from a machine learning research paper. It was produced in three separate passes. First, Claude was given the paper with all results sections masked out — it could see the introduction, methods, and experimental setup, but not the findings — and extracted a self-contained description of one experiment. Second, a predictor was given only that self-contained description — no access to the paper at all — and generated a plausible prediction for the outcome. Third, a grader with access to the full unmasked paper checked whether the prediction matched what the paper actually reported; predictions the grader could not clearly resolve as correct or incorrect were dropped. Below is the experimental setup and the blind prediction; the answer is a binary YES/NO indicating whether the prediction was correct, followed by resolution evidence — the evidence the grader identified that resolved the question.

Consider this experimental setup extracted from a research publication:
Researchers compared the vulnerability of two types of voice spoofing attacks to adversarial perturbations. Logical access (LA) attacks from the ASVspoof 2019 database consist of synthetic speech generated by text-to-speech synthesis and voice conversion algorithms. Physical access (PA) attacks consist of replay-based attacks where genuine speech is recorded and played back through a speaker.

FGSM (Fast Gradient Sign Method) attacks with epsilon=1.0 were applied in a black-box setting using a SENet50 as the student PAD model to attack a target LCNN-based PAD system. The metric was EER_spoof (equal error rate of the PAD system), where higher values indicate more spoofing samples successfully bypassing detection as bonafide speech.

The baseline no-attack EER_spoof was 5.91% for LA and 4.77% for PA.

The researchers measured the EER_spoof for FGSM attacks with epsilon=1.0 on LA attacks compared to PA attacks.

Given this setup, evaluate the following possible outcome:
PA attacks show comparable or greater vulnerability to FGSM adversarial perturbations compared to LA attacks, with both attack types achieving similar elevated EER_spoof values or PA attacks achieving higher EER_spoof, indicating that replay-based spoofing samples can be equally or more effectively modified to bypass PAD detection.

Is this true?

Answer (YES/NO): YES